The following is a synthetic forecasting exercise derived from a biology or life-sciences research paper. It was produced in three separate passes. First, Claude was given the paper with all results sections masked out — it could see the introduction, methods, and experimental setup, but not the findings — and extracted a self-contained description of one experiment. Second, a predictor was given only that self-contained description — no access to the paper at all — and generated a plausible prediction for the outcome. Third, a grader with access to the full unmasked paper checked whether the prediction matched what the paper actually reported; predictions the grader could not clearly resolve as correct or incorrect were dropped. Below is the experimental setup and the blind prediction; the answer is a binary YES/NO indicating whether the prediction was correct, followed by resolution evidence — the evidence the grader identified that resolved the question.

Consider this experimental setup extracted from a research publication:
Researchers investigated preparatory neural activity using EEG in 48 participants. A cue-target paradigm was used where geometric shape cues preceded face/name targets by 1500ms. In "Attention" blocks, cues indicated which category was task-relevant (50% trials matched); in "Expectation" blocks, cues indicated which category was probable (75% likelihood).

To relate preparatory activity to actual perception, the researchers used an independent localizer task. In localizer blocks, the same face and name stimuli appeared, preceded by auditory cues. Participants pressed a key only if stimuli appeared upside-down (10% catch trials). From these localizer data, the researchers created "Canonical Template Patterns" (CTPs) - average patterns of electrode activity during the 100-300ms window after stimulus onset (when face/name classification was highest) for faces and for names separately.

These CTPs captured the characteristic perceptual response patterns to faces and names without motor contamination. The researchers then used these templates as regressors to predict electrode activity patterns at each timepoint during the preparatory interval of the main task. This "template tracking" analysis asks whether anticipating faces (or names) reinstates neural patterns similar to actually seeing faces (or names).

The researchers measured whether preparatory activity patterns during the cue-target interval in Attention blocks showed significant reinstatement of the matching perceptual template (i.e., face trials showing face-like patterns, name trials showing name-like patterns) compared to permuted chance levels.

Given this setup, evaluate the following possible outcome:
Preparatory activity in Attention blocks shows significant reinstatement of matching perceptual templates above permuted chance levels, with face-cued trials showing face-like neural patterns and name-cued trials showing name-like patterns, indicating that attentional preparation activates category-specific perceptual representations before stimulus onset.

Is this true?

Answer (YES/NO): NO